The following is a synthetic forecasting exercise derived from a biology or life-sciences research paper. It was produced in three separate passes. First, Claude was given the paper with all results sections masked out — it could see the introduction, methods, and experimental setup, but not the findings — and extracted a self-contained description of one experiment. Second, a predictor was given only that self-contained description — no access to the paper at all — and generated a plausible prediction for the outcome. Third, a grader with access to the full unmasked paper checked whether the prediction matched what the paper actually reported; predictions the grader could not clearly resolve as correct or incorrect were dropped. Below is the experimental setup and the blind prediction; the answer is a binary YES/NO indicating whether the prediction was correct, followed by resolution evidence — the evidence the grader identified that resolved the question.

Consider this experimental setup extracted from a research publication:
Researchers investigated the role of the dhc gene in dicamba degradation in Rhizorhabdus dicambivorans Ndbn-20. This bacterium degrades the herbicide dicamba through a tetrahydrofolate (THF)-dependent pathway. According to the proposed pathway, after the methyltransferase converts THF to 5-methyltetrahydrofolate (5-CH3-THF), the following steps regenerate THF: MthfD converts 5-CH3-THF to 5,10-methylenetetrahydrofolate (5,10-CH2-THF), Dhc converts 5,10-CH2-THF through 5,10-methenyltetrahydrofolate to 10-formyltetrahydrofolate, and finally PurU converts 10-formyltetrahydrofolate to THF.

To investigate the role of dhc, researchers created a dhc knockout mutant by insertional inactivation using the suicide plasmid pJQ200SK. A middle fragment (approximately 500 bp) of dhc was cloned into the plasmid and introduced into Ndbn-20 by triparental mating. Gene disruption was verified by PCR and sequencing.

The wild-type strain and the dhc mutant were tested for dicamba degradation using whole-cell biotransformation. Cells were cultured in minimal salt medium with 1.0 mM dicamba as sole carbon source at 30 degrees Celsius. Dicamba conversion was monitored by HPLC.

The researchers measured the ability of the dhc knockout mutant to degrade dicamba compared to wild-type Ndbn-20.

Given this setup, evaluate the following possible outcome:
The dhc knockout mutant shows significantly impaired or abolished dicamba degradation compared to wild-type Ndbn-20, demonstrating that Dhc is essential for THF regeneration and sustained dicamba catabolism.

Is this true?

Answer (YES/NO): NO